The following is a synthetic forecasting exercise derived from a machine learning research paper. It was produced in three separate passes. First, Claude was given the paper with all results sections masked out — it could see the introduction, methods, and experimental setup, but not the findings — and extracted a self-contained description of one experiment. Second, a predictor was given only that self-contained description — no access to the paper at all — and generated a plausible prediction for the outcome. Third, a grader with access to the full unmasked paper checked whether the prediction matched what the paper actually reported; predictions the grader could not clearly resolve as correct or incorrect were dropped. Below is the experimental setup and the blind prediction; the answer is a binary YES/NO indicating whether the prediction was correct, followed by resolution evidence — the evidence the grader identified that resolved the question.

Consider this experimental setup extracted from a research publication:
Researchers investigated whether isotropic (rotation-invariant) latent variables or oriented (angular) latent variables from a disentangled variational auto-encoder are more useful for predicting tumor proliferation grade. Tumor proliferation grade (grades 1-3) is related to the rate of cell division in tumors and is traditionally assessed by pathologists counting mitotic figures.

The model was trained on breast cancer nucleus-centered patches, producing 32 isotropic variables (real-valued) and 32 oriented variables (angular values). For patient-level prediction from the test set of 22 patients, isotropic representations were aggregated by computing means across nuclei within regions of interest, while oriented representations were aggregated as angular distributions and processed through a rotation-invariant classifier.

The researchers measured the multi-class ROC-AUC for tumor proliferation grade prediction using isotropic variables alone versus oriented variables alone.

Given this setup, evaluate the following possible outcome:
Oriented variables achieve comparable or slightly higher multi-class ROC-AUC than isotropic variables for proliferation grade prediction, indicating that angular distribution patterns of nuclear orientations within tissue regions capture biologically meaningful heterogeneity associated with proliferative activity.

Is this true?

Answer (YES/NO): YES